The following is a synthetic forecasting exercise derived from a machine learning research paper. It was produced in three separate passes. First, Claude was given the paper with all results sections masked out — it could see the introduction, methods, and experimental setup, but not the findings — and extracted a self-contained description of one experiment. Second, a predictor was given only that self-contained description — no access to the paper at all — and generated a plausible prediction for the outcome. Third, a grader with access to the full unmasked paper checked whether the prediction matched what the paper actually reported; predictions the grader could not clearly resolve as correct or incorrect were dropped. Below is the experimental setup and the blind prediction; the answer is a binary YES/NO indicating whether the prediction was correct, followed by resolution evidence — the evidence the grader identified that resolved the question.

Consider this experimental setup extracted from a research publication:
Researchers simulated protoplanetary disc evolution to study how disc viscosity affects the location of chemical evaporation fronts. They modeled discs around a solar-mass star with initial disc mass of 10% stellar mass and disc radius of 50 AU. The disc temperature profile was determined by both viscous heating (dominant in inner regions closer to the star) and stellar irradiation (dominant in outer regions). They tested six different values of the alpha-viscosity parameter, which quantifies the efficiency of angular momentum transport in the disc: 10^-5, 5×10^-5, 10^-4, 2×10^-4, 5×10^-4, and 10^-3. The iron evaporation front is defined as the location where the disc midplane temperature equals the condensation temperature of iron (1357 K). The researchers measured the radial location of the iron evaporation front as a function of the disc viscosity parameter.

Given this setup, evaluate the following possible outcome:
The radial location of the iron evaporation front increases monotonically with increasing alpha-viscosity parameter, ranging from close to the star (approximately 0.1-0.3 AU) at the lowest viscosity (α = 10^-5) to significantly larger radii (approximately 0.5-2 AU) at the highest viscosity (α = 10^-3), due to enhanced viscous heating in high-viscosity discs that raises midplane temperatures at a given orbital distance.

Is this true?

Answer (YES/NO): NO